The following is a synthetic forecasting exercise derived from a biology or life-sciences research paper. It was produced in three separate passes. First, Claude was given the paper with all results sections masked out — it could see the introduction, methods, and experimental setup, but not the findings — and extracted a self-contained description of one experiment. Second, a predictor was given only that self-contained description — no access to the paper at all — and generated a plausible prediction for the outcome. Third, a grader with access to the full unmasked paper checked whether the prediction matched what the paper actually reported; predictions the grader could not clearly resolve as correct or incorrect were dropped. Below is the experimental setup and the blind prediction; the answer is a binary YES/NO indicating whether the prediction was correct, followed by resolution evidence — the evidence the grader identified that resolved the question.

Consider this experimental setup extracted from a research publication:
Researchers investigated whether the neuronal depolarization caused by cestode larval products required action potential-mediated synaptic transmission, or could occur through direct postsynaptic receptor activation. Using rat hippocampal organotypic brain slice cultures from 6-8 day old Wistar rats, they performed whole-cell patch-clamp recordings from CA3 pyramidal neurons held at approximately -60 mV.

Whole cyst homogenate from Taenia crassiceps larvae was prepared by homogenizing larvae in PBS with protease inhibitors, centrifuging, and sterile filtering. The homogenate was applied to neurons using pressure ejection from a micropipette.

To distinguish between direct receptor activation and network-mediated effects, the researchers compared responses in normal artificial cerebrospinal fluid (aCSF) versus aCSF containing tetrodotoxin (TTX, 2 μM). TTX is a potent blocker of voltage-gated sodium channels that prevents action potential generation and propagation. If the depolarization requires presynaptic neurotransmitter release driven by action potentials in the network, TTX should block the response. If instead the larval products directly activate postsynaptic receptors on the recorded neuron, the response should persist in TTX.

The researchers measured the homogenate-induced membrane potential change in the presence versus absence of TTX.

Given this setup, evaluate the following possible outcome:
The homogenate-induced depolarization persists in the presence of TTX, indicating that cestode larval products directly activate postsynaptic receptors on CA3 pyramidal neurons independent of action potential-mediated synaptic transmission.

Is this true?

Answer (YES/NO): YES